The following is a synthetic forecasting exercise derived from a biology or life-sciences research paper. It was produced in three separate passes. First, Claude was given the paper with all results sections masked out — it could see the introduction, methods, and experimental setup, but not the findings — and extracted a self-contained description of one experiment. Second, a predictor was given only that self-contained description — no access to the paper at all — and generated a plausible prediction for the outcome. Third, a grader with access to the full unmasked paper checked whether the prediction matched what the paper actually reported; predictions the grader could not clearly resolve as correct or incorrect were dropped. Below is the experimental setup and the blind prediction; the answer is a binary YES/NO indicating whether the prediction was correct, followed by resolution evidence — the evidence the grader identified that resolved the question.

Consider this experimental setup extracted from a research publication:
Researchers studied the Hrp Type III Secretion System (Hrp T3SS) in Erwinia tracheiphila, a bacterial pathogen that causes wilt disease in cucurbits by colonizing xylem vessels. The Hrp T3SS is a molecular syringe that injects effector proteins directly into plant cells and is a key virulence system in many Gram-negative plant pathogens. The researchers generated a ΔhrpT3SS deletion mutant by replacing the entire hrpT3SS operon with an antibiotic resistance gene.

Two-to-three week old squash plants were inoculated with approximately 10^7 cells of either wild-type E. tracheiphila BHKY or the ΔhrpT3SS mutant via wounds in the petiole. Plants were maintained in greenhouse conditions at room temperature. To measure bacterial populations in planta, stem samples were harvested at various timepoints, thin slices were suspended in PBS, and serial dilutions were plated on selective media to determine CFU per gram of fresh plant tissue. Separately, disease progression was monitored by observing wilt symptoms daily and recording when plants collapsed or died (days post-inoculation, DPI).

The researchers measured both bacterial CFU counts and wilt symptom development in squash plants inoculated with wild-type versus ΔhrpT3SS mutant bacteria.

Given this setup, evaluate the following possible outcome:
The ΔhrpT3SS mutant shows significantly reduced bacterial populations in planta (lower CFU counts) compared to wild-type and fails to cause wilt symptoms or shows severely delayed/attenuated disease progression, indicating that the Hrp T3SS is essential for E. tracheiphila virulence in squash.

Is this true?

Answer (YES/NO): NO